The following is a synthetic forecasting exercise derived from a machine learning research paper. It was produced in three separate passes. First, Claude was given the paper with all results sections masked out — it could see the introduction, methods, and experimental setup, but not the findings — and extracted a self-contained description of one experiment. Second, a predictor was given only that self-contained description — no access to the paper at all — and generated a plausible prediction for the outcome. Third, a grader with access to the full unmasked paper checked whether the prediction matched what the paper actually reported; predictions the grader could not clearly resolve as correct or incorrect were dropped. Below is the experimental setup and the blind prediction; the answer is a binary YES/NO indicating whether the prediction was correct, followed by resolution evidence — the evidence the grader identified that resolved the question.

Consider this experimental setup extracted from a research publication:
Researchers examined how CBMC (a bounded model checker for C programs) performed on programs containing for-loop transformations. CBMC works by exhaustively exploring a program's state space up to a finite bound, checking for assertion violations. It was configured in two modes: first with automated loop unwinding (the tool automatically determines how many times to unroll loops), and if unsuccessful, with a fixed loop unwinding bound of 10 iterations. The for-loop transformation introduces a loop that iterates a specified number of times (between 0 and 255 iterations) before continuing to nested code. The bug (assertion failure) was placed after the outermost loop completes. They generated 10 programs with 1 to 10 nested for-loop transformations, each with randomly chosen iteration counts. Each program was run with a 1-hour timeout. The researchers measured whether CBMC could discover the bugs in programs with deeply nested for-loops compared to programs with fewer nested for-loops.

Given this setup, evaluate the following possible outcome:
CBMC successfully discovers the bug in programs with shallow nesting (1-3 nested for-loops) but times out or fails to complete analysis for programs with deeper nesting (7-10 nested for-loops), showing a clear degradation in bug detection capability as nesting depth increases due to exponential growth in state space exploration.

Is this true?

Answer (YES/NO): NO